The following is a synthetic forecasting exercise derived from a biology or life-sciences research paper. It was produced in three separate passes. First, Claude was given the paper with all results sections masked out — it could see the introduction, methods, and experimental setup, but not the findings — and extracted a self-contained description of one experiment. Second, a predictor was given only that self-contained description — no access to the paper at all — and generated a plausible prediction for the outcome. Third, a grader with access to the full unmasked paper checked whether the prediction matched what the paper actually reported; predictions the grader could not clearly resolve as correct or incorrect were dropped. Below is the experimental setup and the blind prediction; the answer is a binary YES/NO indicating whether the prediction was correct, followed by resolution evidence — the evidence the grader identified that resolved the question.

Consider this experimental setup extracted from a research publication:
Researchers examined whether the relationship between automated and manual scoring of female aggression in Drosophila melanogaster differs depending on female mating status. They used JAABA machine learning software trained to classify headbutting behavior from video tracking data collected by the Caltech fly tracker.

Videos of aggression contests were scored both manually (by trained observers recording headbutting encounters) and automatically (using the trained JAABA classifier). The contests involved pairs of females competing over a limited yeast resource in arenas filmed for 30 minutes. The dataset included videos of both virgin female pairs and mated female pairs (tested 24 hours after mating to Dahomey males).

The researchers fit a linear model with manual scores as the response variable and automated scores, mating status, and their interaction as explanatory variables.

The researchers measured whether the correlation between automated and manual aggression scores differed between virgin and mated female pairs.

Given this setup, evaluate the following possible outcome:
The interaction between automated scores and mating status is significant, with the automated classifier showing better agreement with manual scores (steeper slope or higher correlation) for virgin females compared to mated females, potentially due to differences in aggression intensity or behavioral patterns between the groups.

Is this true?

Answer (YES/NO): NO